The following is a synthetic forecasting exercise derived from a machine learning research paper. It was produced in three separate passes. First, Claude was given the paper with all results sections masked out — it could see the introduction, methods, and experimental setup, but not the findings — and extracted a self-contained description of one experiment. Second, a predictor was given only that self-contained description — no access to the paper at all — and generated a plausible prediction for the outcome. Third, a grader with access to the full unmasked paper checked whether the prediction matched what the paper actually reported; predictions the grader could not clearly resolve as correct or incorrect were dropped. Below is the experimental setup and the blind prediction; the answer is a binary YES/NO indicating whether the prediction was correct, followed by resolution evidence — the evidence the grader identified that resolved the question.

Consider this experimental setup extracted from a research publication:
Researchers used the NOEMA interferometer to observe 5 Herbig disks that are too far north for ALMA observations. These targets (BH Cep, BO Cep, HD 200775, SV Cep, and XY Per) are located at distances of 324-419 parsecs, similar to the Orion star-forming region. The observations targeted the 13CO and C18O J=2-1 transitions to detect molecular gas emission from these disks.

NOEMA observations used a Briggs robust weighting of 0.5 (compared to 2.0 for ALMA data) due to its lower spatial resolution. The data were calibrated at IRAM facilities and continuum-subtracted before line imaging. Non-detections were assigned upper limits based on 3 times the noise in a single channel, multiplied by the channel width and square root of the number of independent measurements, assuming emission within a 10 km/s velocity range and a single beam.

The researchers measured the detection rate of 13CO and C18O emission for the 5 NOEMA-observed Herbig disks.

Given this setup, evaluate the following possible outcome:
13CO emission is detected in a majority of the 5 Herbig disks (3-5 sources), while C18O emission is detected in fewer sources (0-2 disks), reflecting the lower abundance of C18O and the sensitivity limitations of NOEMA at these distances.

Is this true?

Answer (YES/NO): NO